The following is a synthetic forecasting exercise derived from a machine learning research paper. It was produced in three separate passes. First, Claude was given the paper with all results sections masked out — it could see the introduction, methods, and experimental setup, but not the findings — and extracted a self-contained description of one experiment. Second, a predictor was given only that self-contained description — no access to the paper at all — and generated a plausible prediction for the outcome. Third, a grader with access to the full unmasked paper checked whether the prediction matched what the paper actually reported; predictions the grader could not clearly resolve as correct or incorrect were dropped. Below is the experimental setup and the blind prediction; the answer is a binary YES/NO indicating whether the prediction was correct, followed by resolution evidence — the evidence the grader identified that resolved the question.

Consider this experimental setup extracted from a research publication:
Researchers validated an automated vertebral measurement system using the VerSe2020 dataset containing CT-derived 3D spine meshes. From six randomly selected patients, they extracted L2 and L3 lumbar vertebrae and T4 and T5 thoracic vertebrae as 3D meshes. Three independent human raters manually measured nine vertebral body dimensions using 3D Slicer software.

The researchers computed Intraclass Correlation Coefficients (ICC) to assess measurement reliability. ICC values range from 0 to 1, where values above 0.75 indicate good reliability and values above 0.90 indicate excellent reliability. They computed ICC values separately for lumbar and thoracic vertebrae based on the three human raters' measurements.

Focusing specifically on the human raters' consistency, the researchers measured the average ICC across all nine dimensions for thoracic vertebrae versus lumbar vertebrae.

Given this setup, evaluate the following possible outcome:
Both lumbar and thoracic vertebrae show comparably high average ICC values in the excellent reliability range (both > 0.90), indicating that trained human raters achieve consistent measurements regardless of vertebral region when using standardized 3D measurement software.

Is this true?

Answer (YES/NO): NO